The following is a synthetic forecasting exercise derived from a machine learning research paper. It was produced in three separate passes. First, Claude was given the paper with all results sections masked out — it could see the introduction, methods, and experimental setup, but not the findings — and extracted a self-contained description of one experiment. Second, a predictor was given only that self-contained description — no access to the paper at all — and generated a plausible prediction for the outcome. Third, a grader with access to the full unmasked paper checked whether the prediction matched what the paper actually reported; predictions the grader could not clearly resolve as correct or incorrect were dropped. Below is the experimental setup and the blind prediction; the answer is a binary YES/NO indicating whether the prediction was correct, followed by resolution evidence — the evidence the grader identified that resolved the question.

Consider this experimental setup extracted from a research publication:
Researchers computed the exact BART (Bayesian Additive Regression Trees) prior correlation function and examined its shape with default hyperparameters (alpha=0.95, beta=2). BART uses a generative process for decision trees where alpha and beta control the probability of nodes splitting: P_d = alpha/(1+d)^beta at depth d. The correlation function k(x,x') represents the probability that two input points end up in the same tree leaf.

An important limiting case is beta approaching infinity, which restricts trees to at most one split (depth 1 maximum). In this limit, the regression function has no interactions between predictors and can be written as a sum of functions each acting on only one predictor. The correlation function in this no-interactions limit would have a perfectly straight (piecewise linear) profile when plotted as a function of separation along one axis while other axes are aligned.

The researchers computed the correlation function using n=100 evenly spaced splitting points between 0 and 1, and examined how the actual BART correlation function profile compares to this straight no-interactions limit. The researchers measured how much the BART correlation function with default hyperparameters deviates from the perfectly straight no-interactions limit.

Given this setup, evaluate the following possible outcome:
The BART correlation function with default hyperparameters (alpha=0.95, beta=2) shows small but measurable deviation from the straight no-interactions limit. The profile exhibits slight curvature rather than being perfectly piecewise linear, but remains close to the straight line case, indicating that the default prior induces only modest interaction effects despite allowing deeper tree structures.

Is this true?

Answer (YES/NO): NO